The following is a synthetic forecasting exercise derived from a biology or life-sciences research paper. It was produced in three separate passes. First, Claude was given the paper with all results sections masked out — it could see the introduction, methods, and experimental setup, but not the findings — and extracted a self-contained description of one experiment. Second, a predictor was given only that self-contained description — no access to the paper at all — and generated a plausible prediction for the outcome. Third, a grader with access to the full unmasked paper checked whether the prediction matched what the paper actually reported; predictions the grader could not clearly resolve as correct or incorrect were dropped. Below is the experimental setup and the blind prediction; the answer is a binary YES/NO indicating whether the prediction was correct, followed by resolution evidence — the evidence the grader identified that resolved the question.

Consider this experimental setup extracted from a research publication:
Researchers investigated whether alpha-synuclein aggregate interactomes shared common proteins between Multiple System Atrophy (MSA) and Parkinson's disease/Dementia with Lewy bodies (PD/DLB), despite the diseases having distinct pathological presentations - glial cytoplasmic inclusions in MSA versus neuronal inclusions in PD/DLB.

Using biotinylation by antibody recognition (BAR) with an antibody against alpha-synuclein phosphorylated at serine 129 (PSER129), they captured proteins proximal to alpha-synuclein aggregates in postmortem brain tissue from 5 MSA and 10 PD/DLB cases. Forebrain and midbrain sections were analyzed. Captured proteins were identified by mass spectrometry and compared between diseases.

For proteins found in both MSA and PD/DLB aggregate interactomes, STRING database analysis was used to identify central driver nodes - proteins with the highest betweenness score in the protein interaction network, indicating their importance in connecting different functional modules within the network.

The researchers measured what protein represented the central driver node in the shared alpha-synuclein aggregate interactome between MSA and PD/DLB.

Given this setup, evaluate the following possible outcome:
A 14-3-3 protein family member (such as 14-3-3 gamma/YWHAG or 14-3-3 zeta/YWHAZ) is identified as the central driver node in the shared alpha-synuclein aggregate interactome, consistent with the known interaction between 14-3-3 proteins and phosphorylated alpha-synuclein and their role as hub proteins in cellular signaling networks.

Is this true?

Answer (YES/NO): NO